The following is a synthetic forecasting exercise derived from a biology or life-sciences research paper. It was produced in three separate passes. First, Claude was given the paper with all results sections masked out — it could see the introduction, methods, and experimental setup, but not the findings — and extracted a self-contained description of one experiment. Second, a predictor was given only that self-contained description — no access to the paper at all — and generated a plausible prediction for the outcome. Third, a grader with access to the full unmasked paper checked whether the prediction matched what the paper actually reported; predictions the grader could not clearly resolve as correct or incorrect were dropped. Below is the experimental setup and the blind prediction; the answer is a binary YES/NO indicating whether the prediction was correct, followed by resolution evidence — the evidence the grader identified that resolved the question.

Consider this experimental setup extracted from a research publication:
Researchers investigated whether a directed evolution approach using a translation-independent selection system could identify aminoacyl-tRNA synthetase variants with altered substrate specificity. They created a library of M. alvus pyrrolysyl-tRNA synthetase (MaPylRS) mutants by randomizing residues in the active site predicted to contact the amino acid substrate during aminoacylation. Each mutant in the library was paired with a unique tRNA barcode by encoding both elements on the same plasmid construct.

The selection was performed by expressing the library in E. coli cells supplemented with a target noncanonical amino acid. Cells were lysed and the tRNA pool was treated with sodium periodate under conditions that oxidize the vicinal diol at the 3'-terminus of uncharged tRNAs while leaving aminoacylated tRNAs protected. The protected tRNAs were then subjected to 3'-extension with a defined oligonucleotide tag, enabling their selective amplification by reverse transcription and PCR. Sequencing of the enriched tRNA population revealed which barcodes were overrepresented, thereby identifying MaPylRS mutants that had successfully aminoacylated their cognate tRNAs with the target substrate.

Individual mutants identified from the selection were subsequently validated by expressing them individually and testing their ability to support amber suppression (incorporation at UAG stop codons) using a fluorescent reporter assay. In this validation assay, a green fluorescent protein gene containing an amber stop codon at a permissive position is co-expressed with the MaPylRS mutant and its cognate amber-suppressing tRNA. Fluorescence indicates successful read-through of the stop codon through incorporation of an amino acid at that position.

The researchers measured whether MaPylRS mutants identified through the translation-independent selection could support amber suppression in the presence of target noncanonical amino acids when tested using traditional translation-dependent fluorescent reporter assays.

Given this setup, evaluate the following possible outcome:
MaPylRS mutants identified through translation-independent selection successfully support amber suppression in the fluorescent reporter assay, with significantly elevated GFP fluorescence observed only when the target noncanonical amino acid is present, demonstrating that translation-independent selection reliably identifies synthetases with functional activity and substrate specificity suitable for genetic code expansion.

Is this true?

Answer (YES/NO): NO